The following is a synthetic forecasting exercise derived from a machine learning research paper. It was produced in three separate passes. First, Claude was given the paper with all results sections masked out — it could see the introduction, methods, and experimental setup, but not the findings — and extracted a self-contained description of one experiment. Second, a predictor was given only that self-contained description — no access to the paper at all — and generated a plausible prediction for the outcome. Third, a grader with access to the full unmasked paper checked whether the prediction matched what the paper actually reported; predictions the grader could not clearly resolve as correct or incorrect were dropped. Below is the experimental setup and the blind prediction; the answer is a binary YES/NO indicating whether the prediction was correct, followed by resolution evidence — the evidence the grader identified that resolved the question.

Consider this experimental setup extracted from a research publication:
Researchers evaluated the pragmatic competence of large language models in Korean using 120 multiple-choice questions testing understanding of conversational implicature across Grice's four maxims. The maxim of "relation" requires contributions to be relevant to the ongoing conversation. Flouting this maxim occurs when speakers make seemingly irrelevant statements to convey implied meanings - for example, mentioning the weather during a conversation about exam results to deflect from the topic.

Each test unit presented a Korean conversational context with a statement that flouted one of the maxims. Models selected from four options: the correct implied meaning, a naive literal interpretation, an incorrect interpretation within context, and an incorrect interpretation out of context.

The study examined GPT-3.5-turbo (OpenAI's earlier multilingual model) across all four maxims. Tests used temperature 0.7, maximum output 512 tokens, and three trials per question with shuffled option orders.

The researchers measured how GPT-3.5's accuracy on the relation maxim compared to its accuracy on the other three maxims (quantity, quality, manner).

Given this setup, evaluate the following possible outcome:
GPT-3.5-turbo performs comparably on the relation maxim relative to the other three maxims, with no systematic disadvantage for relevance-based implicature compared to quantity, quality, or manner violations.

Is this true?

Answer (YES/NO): NO